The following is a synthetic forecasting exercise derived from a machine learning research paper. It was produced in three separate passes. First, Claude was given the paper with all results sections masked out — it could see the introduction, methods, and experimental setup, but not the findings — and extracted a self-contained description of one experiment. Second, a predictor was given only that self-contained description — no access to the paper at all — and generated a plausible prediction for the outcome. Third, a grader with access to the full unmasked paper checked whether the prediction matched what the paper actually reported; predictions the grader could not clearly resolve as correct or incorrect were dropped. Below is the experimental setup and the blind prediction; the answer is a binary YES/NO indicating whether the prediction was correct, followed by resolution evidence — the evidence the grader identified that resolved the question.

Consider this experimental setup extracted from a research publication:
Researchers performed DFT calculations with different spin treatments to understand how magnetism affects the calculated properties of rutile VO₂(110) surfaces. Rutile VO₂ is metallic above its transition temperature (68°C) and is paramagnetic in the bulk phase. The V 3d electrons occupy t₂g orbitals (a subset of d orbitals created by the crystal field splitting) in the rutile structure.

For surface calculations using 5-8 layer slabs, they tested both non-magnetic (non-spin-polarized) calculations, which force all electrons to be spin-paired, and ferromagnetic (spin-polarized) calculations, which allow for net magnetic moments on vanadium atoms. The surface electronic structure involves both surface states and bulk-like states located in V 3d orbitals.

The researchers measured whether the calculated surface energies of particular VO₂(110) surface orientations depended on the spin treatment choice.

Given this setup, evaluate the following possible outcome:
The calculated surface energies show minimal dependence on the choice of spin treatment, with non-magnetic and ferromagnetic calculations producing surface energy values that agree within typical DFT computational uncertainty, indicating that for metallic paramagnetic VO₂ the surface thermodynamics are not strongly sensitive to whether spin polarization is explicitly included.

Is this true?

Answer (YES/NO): NO